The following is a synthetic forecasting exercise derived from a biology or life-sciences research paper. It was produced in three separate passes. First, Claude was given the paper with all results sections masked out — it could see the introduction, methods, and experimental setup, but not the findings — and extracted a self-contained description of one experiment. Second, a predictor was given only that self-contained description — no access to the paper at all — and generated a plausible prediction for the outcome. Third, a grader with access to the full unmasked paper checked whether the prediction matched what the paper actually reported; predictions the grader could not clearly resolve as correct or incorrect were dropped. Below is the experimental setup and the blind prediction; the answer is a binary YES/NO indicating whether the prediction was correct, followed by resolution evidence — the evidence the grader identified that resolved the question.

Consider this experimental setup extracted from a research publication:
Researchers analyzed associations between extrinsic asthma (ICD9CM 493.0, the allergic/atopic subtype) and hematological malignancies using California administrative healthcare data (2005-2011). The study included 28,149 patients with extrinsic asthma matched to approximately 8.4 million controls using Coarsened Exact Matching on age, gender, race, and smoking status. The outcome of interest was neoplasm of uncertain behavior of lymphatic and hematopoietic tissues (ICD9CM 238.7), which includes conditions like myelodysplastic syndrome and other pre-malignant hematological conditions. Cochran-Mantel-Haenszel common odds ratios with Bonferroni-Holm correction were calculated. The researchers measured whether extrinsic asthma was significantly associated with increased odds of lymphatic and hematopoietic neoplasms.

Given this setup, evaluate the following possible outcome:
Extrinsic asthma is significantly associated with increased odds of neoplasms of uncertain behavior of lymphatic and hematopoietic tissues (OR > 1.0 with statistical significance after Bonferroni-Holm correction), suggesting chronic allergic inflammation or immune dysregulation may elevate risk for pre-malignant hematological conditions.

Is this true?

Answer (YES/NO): YES